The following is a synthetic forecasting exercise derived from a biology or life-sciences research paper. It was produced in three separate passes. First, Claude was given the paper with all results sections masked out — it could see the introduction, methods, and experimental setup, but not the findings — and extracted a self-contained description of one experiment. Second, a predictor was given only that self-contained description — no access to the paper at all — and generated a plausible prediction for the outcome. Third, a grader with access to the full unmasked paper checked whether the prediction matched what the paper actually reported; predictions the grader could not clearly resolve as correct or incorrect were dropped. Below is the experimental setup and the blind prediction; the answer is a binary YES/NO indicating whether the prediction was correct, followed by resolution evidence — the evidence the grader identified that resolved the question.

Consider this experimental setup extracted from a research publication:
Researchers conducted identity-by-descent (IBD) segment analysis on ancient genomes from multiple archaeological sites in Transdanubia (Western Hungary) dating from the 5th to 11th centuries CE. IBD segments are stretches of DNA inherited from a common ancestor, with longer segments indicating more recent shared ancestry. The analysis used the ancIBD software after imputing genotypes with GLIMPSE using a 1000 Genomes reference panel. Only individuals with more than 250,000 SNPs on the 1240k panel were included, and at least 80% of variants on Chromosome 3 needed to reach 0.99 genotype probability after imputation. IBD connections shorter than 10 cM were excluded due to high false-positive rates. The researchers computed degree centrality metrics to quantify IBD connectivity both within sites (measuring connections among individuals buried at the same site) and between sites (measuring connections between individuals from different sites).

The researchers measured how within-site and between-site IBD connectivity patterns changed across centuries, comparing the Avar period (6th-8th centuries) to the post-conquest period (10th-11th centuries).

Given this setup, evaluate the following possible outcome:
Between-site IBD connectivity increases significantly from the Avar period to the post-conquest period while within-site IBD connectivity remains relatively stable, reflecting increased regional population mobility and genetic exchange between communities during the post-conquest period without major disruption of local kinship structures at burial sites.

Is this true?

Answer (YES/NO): NO